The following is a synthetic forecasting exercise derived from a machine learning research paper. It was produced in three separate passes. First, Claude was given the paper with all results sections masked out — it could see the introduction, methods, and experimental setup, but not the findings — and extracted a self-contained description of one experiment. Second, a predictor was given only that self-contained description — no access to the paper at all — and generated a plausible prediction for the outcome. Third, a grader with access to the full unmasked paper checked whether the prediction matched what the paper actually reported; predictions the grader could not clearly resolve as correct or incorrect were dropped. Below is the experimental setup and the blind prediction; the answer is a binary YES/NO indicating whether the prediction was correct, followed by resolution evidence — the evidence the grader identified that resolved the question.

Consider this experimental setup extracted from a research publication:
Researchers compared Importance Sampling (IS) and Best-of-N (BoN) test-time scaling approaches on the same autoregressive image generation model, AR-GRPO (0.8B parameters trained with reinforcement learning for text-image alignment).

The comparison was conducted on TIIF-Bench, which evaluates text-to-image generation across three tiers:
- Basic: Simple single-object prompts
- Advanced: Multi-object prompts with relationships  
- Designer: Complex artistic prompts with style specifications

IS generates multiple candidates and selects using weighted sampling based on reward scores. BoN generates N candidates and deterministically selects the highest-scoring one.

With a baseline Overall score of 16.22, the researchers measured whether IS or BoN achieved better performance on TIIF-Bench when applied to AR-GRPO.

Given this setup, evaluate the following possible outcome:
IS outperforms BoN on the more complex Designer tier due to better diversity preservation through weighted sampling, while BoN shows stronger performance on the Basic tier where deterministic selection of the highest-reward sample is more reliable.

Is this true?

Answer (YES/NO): NO